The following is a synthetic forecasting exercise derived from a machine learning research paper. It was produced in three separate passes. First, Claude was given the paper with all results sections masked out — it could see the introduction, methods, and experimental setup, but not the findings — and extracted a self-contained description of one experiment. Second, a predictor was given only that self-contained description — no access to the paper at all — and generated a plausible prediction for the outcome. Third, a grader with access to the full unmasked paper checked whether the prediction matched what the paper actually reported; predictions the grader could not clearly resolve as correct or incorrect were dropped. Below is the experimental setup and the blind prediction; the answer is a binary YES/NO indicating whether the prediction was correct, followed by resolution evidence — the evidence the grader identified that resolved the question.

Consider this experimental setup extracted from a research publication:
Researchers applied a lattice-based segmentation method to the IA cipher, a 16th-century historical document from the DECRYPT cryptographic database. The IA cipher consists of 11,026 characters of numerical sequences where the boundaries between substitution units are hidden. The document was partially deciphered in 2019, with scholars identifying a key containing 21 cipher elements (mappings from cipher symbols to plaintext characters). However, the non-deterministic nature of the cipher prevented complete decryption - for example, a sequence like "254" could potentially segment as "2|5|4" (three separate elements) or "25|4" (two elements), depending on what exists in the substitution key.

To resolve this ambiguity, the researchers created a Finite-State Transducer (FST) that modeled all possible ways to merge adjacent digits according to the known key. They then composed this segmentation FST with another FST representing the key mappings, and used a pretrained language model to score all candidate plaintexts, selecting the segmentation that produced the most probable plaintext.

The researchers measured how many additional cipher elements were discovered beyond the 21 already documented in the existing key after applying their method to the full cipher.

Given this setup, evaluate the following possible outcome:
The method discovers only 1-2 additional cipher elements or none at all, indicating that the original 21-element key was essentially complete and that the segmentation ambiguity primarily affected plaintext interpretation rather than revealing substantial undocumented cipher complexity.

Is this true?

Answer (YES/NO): NO